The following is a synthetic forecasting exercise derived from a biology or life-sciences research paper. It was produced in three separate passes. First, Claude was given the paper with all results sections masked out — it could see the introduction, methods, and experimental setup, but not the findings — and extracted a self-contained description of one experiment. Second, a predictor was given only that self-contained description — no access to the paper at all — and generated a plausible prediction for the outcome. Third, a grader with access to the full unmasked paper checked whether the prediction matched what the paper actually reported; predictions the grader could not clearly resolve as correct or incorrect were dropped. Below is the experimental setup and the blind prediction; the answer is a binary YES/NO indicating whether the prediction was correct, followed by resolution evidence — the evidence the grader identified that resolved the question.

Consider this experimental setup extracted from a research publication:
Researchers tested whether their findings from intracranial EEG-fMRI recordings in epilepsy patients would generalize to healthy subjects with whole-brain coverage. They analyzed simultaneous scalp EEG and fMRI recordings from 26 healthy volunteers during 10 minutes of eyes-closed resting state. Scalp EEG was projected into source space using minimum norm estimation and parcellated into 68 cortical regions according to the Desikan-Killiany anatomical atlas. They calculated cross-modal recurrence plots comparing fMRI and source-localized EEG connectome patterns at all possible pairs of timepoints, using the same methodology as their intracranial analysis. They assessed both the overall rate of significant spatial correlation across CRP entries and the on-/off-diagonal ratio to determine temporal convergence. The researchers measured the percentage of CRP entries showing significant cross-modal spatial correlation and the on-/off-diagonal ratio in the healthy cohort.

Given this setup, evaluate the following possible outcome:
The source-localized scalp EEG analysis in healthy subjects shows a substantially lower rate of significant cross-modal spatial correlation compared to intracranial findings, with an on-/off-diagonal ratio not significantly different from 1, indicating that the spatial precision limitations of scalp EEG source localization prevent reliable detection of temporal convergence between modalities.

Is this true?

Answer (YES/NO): NO